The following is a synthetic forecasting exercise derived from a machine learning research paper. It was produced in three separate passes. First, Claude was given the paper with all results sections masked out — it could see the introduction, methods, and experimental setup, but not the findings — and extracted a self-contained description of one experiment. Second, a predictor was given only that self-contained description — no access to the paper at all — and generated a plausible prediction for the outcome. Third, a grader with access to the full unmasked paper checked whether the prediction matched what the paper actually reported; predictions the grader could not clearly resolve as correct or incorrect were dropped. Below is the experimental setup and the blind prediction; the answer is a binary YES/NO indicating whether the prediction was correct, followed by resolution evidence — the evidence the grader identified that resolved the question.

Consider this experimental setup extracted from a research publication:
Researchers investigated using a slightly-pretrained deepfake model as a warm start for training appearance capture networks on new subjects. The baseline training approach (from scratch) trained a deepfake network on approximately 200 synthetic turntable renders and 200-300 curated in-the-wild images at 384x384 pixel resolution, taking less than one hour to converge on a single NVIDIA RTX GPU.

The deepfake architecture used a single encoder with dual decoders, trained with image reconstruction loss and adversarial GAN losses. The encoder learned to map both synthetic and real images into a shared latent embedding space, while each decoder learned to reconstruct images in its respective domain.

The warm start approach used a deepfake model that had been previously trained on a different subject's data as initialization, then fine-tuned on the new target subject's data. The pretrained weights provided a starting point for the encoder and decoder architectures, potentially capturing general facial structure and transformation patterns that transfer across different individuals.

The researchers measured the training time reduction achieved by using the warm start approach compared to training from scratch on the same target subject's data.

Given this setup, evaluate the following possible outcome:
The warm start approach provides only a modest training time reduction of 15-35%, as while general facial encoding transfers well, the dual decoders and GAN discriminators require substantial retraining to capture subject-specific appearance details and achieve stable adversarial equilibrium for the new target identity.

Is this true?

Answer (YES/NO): NO